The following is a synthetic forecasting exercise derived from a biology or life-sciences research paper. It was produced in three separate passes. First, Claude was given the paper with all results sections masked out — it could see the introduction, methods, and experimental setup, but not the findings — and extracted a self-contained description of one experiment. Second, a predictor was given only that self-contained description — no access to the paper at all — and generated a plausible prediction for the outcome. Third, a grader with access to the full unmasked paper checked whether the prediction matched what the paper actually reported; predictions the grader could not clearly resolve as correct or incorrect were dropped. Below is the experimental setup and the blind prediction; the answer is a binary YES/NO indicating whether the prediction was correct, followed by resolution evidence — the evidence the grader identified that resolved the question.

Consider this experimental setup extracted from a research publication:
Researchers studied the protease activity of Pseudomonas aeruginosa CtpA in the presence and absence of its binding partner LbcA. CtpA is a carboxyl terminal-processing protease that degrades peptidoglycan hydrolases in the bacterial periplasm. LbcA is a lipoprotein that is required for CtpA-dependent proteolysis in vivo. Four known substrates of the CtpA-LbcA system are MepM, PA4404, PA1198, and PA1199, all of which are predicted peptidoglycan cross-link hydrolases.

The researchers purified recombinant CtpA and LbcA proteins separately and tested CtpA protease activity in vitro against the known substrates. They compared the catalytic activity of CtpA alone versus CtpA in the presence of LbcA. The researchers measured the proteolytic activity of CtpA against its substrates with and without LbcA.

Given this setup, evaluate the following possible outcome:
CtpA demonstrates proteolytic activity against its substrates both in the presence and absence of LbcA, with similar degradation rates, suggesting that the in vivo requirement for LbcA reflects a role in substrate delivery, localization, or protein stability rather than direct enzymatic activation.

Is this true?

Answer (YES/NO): NO